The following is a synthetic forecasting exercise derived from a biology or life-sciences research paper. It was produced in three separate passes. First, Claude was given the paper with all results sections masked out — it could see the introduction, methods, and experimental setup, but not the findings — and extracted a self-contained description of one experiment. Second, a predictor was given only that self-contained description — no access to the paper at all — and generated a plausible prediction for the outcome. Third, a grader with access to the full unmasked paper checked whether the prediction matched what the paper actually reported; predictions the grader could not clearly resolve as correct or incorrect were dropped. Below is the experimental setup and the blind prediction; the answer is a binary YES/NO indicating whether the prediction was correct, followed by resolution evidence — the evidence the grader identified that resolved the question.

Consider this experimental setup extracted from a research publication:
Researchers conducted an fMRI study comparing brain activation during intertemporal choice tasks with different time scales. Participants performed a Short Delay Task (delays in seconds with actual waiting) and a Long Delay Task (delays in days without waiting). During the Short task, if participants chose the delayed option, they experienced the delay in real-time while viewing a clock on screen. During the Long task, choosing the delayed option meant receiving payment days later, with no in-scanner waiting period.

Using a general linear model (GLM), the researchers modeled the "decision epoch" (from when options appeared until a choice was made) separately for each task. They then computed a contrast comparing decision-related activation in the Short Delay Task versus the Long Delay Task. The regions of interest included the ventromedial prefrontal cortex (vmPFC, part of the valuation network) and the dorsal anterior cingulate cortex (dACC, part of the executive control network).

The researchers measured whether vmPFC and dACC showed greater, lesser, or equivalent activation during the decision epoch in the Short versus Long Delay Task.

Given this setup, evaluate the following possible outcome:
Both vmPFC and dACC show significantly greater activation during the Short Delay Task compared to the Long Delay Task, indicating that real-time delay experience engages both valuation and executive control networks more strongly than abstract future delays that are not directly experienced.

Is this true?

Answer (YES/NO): NO